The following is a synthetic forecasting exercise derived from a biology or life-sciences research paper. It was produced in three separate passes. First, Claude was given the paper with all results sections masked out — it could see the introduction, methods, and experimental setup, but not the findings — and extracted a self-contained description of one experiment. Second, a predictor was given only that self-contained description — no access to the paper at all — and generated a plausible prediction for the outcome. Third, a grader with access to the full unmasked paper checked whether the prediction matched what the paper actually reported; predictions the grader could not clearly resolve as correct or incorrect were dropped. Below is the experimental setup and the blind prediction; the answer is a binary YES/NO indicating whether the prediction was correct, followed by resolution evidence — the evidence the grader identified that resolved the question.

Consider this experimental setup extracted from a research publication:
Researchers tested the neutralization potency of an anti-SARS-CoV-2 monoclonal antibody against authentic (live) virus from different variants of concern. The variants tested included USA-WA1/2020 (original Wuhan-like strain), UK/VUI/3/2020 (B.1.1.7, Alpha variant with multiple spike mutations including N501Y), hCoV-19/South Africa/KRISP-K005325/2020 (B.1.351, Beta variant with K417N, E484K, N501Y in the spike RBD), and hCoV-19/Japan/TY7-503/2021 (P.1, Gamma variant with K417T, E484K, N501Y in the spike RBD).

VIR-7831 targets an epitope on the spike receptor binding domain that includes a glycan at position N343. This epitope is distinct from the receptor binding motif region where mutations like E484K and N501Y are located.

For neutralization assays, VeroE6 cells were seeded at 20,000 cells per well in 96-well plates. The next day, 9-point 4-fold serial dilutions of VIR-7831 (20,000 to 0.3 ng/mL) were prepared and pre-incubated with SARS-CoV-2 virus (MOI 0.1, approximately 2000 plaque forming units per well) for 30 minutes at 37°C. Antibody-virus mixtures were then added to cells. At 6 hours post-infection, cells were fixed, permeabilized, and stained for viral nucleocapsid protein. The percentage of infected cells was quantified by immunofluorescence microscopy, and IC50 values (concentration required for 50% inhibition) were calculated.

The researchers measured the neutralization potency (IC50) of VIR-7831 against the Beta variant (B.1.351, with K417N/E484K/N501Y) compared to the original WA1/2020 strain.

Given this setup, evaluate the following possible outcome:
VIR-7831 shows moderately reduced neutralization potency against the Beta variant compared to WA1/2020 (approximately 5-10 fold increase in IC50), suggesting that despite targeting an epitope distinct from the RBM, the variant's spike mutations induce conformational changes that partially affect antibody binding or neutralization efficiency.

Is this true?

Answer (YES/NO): NO